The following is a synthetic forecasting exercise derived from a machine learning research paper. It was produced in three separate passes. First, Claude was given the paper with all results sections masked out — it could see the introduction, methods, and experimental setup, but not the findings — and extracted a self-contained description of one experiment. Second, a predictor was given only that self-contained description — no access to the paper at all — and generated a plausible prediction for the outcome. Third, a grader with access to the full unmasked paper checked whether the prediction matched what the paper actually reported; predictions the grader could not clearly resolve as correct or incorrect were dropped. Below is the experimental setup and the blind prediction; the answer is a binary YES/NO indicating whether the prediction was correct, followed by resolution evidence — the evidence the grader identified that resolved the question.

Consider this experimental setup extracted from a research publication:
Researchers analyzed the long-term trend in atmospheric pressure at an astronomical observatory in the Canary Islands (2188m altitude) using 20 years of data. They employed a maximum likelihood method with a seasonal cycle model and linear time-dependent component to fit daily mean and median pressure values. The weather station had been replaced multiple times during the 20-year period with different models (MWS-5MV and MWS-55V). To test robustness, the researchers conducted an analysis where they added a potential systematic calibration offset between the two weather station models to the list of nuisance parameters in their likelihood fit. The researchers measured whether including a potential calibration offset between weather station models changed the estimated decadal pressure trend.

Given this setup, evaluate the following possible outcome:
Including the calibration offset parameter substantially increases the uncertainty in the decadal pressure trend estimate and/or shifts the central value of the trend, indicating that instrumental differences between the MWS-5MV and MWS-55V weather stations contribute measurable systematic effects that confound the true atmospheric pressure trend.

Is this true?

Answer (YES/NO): YES